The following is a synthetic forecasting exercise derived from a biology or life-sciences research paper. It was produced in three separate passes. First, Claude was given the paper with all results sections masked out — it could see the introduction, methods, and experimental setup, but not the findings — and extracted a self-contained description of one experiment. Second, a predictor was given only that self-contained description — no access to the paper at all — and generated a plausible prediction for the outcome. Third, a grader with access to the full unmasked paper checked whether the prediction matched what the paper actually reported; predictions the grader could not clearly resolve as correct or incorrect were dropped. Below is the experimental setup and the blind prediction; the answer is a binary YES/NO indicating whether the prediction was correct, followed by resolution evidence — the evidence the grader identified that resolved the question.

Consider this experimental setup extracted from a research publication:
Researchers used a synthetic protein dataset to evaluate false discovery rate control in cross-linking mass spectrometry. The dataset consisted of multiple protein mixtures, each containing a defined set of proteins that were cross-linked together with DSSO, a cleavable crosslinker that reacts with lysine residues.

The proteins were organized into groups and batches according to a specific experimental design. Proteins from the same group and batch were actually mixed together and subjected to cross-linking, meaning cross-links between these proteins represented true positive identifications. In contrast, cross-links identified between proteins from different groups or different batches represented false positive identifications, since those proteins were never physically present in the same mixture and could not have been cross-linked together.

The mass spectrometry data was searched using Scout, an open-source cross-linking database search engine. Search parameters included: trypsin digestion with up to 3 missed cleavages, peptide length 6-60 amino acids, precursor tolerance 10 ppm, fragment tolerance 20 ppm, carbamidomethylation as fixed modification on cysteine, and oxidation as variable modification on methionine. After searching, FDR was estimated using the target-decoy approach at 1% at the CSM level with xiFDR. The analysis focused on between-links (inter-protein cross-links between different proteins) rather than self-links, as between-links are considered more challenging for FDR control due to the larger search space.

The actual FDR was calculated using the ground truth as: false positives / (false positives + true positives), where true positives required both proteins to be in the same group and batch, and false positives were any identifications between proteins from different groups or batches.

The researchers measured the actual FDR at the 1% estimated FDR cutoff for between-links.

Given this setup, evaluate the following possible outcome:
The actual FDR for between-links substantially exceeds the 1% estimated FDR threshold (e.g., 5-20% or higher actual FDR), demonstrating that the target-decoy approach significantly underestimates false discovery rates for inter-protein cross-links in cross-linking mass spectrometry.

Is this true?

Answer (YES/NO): NO